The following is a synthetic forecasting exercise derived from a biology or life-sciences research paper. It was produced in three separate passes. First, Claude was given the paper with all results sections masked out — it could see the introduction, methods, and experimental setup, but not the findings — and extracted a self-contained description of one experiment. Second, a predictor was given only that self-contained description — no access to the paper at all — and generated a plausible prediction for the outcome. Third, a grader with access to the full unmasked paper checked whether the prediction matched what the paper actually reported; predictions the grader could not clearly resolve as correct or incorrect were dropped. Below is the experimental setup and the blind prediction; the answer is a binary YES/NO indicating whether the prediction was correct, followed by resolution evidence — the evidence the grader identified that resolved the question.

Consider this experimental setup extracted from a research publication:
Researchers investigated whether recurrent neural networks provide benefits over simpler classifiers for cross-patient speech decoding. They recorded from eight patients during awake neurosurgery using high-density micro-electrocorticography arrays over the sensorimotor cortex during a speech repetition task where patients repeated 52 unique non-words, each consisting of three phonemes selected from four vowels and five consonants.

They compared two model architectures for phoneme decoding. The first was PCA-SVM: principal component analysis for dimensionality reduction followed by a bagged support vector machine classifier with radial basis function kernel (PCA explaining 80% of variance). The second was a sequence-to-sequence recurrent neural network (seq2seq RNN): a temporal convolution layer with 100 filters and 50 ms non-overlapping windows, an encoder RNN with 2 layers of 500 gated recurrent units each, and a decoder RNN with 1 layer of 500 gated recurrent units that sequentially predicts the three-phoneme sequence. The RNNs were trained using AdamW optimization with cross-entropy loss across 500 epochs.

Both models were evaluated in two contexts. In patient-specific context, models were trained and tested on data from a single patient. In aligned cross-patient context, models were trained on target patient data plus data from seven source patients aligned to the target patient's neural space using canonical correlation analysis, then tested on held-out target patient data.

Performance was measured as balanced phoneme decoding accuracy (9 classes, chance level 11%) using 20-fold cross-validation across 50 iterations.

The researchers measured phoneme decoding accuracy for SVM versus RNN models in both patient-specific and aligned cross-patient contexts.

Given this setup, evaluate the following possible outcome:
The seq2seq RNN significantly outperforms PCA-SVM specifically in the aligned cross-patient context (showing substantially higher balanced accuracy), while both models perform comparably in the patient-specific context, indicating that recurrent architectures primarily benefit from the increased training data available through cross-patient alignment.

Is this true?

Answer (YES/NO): NO